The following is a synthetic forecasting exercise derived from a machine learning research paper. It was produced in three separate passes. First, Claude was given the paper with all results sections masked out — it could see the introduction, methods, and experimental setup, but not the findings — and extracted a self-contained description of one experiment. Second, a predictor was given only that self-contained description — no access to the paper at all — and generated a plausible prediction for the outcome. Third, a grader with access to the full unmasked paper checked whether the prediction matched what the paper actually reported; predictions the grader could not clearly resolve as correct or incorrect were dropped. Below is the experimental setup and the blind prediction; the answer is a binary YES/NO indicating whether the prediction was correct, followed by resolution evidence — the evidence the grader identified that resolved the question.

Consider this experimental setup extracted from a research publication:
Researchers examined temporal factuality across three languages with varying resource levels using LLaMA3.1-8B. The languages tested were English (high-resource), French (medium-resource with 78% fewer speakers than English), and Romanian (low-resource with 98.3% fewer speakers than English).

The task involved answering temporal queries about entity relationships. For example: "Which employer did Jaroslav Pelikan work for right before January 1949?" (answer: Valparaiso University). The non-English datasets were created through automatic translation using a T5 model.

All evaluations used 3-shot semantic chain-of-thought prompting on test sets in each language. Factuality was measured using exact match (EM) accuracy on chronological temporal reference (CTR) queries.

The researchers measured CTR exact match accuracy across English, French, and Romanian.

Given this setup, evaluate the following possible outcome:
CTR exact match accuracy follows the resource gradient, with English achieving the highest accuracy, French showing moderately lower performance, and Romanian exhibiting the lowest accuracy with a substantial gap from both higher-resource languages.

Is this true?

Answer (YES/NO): NO